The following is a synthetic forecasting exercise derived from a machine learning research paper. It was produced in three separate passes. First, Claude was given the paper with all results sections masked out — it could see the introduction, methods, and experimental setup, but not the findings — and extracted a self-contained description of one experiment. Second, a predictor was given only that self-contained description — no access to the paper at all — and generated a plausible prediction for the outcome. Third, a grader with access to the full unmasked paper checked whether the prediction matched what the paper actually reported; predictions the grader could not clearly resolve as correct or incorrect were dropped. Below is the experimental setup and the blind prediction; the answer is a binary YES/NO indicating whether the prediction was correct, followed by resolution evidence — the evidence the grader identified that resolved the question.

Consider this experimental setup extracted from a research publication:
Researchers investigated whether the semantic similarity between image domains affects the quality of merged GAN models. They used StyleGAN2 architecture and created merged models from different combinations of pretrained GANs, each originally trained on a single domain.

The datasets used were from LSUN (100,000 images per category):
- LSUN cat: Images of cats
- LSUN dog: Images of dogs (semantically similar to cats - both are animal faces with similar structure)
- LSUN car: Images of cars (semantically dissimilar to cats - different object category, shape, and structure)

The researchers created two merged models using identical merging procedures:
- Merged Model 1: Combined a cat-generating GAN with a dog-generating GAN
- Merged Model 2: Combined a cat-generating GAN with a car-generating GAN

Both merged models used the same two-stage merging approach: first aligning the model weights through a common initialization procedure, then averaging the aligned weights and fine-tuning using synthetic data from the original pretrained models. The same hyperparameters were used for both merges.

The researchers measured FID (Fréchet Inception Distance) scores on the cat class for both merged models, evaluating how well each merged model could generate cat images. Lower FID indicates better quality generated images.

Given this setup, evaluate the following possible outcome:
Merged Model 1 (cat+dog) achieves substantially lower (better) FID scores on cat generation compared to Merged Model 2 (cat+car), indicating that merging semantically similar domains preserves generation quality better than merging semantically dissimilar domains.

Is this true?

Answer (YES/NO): YES